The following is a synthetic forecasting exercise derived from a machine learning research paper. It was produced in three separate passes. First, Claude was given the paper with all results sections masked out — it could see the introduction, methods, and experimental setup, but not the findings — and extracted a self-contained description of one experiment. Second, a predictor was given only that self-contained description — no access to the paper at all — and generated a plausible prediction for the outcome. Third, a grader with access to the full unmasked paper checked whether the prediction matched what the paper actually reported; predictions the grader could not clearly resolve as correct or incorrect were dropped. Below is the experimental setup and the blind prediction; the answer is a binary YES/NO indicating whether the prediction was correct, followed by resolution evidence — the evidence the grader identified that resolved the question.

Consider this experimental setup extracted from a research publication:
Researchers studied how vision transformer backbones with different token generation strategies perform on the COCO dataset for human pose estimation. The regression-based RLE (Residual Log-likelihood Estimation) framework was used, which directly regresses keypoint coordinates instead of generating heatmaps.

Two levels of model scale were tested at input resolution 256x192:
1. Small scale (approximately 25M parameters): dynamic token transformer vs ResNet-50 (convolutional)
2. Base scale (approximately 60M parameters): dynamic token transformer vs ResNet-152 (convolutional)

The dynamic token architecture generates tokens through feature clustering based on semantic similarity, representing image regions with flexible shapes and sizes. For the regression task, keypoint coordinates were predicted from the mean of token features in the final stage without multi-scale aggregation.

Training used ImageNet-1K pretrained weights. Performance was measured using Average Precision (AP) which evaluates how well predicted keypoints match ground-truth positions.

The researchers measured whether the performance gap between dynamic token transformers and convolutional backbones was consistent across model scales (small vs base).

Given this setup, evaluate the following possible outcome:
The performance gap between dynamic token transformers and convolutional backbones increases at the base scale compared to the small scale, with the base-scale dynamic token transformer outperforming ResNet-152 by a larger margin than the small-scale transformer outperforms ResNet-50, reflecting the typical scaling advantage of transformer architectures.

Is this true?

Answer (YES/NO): NO